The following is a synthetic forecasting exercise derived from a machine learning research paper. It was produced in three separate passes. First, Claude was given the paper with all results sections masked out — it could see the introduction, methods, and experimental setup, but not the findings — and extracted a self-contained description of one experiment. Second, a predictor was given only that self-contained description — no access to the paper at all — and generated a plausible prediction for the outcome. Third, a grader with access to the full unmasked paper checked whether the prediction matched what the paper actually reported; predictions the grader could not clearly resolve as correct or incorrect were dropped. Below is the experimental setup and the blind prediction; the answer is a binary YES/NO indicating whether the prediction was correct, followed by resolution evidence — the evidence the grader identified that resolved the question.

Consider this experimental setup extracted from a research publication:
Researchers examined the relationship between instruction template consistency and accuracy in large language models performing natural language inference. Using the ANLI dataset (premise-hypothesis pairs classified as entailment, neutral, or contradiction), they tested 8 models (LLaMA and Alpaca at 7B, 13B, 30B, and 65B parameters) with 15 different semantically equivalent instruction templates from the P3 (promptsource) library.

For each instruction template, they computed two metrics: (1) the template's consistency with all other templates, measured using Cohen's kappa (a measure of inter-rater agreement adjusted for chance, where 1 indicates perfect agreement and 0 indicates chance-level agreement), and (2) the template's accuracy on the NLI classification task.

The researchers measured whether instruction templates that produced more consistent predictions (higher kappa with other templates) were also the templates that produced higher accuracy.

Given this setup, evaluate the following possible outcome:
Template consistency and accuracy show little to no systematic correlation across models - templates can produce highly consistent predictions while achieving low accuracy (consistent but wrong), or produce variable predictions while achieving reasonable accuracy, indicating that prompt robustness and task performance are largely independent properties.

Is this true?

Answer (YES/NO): NO